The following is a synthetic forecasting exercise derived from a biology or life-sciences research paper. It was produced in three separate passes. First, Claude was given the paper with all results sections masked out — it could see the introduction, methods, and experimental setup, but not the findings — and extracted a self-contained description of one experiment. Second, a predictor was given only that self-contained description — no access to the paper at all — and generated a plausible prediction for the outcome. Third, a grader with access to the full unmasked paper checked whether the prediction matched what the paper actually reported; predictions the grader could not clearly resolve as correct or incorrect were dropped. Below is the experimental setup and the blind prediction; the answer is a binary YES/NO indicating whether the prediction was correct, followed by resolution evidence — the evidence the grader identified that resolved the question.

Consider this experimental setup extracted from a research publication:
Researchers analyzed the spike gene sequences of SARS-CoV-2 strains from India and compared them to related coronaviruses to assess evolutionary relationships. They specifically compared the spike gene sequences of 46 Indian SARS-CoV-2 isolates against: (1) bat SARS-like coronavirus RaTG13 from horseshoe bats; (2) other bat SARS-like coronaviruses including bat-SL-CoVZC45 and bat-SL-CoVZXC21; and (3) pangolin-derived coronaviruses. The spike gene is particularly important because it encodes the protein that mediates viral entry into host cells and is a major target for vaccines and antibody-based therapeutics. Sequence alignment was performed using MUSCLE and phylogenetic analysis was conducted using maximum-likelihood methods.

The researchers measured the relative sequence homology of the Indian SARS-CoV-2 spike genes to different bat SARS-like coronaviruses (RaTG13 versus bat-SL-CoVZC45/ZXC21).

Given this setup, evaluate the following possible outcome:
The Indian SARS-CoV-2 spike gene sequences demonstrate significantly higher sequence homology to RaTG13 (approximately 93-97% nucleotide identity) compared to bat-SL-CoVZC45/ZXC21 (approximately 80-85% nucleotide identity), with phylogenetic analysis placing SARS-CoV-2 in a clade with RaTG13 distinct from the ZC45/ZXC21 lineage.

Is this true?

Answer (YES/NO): NO